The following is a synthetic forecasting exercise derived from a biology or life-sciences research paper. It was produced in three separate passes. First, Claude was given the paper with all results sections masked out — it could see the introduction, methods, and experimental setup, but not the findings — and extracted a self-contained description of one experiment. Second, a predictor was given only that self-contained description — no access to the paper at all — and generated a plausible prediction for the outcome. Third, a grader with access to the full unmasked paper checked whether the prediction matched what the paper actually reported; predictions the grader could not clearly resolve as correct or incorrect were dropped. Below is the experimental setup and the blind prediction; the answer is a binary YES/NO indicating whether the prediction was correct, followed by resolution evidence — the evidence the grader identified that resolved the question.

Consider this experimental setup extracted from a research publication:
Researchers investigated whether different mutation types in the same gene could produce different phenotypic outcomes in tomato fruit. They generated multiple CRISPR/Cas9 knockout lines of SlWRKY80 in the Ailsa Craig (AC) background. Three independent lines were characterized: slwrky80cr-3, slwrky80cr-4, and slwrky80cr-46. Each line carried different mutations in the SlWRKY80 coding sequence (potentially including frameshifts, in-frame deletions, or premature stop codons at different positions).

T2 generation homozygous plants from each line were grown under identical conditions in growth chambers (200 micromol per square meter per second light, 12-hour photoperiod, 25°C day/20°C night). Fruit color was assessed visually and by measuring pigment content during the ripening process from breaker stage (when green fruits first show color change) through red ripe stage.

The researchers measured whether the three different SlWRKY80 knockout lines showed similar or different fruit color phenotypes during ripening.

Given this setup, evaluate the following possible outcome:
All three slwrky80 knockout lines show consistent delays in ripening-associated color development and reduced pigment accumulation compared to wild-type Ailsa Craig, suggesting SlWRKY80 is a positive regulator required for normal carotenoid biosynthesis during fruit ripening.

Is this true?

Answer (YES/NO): NO